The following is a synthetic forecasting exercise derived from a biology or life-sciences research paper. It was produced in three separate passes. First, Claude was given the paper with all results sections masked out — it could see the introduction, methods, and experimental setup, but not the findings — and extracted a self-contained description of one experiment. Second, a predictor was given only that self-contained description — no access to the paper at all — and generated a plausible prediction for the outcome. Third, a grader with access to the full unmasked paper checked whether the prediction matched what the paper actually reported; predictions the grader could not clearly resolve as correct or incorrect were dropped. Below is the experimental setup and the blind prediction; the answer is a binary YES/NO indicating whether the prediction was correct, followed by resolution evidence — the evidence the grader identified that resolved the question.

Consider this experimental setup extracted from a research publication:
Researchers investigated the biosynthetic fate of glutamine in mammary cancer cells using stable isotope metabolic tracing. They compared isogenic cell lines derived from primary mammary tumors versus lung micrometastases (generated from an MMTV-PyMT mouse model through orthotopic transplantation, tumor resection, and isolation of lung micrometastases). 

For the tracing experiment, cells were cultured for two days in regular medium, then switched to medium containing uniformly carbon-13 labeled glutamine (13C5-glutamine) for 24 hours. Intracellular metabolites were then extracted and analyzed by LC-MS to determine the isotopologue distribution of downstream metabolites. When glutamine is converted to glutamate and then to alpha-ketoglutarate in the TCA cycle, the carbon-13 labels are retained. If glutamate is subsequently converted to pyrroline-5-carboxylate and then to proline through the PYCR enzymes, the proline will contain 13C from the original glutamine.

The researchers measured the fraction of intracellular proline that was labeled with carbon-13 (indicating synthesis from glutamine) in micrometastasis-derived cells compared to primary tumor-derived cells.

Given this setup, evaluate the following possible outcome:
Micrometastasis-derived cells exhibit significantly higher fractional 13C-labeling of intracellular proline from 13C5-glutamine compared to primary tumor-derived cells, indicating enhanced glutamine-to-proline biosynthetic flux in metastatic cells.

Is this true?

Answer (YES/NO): YES